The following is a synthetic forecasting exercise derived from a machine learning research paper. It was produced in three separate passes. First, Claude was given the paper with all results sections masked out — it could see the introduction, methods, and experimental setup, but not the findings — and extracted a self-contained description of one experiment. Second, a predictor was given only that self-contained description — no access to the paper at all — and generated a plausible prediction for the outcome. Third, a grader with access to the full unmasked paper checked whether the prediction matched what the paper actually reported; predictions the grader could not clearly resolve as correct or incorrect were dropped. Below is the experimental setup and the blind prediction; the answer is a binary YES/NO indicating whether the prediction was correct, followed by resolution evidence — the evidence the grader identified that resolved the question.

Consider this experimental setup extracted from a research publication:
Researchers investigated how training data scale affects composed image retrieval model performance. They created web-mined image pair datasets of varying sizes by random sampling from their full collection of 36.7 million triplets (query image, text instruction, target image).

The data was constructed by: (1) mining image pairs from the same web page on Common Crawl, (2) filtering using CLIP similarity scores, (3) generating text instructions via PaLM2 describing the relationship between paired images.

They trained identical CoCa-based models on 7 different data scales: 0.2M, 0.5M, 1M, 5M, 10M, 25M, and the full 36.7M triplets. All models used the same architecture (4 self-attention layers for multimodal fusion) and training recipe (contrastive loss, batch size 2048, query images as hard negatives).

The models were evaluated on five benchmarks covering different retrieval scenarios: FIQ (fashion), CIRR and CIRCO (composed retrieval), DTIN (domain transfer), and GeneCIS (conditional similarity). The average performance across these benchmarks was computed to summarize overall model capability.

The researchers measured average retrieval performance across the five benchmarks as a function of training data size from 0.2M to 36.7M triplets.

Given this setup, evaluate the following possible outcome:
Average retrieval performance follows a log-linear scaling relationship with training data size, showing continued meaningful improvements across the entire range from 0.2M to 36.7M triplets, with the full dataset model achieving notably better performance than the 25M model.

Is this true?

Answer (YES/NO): NO